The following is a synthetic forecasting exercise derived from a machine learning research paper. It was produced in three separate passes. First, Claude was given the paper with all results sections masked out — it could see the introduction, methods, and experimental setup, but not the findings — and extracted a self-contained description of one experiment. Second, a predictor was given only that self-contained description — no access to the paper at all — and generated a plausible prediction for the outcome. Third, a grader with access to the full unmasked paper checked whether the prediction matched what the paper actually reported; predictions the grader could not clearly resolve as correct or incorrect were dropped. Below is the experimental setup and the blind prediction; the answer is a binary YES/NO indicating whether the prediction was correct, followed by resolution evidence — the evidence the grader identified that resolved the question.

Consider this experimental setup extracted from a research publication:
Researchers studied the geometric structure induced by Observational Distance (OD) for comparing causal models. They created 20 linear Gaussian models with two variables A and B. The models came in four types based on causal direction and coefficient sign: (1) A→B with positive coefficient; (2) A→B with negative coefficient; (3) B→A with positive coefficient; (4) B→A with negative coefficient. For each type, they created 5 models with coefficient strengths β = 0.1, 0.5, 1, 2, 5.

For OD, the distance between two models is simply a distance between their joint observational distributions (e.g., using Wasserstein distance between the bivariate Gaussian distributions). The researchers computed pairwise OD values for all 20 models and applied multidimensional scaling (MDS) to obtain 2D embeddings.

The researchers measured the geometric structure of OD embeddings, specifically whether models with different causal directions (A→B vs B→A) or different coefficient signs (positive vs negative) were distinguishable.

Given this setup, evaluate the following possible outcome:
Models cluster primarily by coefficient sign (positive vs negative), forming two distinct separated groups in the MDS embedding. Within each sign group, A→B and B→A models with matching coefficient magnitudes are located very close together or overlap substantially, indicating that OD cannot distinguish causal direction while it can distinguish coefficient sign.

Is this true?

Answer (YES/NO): NO